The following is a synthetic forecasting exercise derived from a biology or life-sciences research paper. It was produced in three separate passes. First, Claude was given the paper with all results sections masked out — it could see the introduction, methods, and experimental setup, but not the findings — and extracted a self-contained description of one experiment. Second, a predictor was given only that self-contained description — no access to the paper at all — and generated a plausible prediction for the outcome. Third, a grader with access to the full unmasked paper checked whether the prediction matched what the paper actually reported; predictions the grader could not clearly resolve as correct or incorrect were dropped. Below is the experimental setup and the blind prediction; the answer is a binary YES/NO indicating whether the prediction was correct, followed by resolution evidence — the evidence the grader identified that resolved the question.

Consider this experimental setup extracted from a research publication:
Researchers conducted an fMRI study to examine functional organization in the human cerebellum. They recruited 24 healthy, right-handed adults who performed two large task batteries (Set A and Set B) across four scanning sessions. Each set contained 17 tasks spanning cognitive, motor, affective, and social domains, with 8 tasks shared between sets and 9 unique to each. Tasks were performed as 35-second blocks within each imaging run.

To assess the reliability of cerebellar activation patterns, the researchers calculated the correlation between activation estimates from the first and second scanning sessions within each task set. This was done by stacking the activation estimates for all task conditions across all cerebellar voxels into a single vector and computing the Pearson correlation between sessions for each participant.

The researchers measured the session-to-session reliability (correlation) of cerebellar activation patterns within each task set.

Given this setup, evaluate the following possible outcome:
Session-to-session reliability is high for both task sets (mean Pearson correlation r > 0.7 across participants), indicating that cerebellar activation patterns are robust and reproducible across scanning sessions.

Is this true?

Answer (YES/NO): NO